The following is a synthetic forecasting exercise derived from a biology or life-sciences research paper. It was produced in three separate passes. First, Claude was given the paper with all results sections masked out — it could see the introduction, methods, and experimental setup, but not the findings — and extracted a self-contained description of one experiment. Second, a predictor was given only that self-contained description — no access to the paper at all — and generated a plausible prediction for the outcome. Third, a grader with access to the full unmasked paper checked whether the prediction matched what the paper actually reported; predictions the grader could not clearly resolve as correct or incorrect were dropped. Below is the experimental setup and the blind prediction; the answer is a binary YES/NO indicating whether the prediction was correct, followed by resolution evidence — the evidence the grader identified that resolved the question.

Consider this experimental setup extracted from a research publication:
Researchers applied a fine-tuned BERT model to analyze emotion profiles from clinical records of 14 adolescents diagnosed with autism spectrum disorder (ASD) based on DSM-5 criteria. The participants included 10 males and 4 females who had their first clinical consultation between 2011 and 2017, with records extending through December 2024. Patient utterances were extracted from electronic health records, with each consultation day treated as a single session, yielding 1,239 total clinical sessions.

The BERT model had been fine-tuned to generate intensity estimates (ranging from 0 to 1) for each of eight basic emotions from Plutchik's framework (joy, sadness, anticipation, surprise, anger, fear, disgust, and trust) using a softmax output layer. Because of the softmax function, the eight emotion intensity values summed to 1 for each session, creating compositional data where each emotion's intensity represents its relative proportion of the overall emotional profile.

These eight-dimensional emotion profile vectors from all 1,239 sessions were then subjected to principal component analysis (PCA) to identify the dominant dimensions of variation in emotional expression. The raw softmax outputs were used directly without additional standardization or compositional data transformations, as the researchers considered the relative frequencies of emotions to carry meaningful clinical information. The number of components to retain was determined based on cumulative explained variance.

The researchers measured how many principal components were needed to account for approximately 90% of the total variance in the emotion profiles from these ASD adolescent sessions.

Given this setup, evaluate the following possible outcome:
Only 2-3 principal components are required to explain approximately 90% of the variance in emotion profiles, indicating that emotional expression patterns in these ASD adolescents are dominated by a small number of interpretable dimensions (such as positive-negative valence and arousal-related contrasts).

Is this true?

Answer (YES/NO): NO